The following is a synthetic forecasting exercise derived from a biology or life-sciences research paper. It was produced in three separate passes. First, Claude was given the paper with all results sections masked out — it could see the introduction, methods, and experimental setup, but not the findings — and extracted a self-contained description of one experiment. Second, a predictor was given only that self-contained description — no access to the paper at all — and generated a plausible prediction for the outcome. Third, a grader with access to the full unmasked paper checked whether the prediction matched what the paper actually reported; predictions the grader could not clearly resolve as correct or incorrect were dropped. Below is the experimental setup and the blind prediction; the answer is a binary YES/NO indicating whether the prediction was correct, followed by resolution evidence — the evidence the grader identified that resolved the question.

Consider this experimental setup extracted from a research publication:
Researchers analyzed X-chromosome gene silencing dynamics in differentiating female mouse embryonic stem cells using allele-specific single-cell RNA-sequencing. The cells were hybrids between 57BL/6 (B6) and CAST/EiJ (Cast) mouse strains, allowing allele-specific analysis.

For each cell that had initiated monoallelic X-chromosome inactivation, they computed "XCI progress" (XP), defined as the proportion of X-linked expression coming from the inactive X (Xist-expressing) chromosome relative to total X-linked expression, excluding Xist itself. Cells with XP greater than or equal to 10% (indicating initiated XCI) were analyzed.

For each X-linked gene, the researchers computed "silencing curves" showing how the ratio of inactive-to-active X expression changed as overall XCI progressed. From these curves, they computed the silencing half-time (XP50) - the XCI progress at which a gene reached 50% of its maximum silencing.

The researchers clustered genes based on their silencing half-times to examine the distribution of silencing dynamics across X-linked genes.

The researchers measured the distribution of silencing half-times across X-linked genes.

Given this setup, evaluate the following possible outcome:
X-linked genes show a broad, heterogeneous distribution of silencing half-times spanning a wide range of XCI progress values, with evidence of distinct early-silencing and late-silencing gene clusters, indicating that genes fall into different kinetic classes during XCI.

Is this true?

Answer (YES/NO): YES